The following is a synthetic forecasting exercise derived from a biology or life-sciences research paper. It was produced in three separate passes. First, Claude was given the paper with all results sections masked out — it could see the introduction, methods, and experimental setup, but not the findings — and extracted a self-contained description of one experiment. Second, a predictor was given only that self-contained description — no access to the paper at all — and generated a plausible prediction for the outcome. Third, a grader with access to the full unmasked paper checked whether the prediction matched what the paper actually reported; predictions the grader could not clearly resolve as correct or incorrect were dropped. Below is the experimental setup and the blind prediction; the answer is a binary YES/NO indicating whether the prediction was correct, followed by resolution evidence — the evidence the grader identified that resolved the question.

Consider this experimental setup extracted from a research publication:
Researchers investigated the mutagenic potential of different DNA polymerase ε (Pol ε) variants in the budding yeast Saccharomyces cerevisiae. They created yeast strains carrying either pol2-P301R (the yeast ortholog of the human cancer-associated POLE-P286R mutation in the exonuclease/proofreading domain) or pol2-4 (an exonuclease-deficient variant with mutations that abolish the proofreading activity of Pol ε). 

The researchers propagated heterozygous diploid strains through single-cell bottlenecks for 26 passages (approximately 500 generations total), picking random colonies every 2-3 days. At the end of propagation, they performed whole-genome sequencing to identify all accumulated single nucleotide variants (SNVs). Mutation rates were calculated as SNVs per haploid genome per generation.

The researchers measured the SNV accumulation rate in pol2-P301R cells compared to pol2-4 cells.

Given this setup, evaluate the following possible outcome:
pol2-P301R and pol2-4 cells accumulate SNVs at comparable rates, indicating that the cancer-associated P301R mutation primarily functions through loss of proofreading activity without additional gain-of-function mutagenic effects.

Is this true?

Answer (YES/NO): NO